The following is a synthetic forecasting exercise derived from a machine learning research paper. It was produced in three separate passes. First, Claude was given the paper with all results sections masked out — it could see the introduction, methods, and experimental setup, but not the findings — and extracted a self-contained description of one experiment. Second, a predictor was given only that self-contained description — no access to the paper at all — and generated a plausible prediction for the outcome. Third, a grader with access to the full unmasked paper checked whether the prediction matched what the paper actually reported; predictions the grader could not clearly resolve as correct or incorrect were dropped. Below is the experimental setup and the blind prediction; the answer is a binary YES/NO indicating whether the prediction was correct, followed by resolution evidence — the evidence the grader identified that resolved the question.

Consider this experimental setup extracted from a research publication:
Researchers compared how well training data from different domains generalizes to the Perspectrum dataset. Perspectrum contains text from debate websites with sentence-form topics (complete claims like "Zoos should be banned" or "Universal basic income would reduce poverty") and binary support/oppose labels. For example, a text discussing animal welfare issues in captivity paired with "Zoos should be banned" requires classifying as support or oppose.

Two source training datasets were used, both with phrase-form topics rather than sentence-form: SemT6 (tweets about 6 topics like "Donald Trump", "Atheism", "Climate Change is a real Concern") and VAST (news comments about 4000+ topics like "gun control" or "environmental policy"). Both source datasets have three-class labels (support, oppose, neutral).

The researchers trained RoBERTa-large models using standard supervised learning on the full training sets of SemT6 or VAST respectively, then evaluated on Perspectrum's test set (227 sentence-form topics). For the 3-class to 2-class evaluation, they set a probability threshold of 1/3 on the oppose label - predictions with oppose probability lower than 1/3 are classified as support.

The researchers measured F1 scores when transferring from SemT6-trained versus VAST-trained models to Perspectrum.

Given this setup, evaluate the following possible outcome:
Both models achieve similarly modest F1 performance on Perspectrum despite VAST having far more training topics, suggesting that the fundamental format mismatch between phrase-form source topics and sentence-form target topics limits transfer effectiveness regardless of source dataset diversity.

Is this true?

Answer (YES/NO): YES